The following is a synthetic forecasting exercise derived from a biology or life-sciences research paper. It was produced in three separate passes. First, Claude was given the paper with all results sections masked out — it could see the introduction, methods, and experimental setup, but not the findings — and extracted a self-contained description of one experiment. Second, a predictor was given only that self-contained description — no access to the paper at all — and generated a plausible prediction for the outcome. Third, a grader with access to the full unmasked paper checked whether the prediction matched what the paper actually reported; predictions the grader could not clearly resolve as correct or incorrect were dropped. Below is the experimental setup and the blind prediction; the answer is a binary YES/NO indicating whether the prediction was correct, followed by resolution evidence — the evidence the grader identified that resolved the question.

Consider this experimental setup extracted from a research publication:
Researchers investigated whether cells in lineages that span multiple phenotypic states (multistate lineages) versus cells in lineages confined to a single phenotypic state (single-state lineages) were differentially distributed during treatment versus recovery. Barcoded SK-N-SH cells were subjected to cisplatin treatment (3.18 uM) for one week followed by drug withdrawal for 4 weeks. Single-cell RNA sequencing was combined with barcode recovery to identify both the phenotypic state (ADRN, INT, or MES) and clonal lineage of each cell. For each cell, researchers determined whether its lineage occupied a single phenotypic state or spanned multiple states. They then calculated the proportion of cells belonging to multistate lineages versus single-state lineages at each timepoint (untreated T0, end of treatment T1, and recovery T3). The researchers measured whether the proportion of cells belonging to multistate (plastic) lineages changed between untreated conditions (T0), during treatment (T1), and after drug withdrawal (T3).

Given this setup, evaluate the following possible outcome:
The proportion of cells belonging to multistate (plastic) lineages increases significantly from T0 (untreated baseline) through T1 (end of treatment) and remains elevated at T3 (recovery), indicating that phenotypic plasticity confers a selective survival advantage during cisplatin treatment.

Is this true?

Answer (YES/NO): NO